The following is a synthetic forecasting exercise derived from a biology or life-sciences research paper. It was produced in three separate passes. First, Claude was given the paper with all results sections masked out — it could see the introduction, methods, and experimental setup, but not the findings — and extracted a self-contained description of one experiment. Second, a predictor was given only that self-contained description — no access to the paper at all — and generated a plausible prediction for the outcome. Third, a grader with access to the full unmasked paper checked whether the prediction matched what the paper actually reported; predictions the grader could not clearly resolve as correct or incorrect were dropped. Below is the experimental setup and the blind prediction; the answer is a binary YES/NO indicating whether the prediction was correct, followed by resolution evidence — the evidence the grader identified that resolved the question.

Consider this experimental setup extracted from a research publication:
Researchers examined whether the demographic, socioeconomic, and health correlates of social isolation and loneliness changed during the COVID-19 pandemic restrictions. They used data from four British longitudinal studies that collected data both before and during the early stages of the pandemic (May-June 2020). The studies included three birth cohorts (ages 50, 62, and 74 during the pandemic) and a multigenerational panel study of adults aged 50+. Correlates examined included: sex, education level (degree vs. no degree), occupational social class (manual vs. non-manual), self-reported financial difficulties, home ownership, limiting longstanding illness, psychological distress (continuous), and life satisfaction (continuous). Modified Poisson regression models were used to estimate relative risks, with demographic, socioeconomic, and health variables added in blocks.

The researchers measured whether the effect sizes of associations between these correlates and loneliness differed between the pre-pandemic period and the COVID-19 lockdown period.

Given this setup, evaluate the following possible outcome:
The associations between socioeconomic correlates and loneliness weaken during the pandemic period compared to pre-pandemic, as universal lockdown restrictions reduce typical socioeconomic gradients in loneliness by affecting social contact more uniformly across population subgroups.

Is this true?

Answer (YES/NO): NO